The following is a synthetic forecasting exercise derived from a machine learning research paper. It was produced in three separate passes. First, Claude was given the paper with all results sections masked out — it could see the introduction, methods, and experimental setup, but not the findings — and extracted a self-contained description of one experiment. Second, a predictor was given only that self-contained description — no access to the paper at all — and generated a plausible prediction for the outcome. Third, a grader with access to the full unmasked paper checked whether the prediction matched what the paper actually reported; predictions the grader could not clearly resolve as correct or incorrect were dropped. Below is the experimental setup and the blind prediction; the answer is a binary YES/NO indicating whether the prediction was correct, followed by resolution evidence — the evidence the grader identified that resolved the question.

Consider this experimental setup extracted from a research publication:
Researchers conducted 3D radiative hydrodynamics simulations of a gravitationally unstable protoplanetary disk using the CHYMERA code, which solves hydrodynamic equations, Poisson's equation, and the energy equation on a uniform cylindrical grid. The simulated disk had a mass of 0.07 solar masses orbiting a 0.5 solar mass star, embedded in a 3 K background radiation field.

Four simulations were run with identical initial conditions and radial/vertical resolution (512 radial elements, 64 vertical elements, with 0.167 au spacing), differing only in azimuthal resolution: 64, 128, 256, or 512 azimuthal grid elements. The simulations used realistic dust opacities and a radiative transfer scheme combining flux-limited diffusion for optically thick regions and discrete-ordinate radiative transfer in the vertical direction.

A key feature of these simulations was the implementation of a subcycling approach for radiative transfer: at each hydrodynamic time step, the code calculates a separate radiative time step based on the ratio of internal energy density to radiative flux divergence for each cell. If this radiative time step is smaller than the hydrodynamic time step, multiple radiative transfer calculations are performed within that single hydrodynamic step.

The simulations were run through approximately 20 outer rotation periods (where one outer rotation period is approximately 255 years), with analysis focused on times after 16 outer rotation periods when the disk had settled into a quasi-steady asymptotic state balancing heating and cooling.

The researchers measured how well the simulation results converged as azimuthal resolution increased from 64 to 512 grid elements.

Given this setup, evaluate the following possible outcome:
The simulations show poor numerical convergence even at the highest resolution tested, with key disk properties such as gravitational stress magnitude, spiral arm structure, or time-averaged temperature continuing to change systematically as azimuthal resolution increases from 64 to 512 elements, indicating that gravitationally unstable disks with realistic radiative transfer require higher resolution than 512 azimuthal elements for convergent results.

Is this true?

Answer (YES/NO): NO